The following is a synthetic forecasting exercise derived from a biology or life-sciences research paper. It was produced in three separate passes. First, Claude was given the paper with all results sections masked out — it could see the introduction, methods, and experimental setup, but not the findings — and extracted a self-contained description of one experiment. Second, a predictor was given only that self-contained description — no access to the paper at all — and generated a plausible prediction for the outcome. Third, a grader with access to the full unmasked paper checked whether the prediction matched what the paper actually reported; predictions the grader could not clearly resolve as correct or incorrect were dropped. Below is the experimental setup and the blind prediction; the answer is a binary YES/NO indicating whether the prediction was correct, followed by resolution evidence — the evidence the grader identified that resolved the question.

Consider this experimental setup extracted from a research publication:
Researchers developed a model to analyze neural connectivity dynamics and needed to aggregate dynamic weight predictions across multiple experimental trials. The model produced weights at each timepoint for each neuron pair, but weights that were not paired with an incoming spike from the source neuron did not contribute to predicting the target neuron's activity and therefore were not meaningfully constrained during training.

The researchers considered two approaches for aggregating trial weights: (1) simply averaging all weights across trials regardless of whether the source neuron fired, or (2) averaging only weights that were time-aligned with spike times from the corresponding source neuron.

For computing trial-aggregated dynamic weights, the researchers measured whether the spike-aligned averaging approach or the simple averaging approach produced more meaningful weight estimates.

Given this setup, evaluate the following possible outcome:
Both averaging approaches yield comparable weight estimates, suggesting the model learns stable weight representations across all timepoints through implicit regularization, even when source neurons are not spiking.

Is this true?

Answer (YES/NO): NO